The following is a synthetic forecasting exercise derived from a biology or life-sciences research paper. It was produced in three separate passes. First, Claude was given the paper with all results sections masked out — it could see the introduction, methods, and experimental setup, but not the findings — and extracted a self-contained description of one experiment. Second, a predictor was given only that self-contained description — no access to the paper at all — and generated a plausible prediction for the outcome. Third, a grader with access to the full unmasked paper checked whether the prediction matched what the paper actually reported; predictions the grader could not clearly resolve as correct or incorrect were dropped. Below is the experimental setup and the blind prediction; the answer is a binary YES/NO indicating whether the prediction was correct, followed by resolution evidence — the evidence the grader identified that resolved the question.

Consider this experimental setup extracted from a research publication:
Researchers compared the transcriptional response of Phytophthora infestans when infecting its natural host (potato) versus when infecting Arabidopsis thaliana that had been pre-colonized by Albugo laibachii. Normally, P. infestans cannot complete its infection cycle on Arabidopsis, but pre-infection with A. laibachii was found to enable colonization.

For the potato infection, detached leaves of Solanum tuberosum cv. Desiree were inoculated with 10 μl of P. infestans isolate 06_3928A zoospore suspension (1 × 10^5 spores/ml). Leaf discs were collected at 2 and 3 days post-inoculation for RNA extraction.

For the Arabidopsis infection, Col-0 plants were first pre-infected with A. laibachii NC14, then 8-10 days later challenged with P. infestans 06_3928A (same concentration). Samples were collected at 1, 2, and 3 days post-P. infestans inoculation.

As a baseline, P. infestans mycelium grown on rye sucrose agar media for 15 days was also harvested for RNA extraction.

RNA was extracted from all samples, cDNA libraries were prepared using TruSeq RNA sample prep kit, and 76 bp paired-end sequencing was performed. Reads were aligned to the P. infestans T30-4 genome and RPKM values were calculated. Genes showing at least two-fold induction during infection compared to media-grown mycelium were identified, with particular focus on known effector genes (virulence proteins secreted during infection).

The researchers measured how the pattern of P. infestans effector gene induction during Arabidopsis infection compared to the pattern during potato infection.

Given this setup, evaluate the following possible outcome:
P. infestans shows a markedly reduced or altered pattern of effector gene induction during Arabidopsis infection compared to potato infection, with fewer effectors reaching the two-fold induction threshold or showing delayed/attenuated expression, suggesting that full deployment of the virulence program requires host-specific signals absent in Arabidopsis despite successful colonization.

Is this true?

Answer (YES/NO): NO